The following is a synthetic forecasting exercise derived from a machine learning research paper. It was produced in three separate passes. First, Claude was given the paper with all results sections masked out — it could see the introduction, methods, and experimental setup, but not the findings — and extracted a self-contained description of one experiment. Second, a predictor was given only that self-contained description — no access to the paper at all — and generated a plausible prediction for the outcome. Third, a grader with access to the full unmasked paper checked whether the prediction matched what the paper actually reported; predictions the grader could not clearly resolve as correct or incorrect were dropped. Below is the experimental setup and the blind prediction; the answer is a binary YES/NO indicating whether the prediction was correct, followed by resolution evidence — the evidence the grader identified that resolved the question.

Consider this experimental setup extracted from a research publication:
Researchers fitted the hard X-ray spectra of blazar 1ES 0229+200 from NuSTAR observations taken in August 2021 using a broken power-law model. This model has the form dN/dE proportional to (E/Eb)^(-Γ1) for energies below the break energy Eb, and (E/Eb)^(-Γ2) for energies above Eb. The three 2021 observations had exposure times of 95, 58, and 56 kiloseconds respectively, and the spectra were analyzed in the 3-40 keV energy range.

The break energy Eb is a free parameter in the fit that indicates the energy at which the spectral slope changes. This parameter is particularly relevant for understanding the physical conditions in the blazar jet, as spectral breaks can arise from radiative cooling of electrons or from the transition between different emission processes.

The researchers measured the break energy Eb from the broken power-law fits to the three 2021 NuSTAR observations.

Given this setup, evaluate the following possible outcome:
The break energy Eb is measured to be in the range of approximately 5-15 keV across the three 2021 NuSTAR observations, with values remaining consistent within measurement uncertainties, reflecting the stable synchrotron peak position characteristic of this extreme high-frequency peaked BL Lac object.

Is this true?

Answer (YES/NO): NO